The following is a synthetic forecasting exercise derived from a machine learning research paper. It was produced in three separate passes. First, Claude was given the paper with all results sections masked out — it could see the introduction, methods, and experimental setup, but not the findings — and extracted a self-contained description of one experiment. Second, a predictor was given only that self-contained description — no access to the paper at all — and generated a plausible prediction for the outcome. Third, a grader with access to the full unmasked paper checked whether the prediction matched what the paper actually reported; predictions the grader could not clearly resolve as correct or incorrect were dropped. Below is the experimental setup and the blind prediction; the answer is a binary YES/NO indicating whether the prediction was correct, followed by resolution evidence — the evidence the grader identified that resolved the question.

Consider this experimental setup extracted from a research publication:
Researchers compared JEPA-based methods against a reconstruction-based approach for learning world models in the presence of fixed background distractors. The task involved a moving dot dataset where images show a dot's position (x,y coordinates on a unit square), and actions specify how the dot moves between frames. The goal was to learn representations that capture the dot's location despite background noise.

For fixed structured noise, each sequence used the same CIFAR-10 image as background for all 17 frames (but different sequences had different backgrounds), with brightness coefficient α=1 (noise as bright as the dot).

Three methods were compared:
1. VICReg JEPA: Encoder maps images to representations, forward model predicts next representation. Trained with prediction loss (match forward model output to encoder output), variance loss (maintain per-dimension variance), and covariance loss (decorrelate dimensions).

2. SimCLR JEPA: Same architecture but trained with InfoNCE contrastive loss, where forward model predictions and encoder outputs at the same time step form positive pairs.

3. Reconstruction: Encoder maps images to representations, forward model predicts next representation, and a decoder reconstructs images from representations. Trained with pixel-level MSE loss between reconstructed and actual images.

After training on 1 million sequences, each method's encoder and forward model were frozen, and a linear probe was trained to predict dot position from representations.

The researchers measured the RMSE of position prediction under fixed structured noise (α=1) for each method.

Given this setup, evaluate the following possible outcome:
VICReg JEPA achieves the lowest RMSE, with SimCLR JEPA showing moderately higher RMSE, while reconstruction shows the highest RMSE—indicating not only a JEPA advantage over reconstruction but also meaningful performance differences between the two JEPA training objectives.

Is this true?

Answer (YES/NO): NO